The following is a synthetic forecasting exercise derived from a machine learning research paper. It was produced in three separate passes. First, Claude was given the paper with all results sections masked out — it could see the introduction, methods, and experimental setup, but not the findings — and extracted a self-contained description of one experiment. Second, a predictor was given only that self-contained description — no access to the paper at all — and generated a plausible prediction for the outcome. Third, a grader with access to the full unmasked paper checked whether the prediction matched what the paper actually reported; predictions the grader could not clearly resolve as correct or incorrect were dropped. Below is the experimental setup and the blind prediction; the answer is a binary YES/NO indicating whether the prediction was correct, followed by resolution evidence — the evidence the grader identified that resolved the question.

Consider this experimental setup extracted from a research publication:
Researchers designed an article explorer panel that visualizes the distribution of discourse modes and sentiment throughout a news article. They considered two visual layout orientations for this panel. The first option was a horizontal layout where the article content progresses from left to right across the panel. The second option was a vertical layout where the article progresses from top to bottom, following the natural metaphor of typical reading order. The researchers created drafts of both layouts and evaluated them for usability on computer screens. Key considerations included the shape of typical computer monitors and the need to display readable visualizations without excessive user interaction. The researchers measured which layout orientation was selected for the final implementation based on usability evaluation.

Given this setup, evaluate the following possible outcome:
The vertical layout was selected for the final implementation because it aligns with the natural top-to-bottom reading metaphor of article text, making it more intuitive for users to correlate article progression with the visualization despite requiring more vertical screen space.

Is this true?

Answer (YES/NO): NO